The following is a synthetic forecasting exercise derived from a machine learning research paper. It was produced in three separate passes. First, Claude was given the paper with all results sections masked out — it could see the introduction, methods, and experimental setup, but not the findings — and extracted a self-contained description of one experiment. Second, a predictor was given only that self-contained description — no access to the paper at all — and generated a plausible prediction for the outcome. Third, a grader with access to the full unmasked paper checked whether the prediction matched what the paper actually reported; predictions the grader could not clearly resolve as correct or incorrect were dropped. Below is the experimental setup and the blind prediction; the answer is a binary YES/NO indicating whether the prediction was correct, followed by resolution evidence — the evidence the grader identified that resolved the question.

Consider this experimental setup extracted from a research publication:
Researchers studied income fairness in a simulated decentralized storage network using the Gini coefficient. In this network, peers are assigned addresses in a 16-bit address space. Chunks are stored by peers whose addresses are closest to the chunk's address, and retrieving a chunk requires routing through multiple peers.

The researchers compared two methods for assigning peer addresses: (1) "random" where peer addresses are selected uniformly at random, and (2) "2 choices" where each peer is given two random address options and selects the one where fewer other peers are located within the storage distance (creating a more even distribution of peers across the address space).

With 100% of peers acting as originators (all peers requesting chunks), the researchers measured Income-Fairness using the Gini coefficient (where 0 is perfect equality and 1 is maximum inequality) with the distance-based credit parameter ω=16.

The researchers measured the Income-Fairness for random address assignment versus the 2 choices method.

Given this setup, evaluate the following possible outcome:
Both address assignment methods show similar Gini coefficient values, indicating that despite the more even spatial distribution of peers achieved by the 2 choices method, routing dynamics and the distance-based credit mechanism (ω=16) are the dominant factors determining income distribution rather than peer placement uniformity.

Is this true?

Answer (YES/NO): NO